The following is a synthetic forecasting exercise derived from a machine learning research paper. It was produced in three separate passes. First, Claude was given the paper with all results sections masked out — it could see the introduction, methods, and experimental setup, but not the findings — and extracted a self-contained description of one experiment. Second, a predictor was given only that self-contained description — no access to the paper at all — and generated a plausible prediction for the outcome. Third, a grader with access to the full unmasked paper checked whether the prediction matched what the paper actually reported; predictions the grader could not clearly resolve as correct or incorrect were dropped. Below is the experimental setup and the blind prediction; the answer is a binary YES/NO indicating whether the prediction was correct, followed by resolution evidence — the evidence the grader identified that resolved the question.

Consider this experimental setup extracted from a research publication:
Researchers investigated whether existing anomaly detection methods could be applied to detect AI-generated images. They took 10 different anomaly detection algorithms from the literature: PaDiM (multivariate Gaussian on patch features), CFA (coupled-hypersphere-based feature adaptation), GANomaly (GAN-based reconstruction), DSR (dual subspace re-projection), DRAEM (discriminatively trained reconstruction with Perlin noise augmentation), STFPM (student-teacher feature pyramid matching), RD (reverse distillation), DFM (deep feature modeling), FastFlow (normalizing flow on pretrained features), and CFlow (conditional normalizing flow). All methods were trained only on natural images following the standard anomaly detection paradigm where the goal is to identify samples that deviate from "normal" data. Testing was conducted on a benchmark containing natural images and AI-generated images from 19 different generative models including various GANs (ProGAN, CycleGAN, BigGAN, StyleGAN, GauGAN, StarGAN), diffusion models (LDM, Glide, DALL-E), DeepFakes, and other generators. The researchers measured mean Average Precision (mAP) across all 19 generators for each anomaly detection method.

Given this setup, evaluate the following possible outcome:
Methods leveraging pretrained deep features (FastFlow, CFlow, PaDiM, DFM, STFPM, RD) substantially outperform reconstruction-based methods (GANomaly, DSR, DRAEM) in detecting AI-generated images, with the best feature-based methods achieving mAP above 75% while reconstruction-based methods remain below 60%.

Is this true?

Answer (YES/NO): NO